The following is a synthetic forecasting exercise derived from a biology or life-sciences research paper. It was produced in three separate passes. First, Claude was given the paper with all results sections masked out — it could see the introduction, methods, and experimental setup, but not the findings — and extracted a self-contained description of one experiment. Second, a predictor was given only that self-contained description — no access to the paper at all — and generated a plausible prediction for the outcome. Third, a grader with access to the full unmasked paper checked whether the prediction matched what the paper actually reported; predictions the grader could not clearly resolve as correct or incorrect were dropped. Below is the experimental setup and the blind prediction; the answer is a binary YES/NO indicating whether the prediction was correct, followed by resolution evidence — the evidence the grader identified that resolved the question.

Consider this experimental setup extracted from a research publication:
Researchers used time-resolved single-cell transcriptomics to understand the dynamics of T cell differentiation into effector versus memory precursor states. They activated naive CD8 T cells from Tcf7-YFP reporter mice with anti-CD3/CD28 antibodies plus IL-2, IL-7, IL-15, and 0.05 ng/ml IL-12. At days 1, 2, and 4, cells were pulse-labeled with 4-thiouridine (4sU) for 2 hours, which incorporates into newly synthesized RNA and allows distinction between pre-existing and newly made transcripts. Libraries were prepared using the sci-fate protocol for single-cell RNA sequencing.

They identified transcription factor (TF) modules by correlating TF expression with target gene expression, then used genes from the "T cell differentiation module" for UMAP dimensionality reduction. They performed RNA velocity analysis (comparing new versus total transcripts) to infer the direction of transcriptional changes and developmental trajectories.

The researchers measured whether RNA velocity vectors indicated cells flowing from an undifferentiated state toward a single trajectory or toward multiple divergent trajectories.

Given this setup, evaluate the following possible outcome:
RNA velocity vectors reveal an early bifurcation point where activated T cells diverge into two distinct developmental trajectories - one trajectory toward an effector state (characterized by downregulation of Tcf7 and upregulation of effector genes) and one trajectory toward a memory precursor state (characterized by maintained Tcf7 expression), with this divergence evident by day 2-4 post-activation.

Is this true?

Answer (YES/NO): YES